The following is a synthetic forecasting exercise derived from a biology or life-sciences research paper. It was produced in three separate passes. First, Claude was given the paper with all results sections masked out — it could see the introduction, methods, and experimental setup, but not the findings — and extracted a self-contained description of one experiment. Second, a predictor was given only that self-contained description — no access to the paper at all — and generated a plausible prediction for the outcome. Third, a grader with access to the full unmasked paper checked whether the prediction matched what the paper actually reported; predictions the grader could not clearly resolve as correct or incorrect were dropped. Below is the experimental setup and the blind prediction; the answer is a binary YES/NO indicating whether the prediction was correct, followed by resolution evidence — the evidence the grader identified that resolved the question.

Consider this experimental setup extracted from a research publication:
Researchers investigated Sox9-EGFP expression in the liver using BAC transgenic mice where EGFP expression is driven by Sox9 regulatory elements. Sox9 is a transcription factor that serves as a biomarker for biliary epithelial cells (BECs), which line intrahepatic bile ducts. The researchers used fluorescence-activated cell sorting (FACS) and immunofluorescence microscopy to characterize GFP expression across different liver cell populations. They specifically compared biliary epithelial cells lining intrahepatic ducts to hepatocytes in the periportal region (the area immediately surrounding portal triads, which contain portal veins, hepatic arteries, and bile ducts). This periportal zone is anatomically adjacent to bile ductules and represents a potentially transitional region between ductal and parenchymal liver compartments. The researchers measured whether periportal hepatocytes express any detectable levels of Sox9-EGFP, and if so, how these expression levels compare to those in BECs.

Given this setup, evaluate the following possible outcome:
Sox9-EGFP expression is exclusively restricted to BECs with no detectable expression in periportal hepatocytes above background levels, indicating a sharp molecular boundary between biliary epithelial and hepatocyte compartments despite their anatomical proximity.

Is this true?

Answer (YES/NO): NO